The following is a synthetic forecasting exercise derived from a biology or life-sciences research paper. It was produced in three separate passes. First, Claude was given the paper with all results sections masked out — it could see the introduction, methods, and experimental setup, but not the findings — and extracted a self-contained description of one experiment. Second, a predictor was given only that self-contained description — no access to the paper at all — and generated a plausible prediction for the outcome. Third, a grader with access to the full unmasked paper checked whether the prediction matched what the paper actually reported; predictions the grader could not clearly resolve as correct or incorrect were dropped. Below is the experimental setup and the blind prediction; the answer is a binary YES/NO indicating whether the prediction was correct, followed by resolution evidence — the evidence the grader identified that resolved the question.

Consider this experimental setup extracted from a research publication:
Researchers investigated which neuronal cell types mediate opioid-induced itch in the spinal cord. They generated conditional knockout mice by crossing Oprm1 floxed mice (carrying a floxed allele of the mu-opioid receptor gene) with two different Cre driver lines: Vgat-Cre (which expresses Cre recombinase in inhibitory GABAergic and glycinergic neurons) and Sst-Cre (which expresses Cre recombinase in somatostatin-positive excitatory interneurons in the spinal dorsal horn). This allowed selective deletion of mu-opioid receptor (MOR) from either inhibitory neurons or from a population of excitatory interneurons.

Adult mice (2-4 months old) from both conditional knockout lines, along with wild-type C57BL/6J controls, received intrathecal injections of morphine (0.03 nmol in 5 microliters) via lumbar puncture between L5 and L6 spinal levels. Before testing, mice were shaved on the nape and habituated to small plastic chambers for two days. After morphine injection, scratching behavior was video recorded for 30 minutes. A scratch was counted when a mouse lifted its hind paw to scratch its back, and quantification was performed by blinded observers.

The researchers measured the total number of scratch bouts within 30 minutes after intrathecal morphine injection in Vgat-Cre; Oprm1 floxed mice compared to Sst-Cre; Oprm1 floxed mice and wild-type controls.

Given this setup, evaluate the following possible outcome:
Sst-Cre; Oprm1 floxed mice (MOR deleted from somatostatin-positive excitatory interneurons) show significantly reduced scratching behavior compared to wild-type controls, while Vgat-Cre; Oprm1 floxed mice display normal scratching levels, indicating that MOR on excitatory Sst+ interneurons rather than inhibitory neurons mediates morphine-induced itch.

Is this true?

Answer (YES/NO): NO